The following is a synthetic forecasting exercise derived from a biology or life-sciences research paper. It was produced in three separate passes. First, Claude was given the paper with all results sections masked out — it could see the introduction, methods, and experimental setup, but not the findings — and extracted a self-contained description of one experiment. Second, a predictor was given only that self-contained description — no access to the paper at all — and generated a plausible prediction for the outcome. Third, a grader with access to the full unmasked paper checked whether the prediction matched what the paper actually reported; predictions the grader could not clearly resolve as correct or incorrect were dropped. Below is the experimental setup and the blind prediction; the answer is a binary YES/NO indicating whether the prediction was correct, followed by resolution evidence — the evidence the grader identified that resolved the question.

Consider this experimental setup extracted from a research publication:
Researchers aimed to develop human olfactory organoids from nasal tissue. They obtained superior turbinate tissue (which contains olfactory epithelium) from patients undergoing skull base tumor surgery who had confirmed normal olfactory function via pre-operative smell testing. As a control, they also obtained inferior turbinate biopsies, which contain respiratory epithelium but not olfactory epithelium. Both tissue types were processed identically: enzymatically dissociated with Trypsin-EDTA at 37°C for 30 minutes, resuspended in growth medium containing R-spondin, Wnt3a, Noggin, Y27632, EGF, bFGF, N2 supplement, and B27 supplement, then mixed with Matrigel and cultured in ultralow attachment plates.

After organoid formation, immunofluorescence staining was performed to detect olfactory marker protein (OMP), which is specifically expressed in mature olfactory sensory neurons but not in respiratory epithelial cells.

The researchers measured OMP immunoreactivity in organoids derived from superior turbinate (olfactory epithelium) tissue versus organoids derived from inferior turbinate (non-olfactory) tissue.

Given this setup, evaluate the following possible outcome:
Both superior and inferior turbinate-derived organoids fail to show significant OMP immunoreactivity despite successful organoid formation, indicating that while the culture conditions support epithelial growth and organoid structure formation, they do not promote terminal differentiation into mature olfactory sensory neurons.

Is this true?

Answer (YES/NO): NO